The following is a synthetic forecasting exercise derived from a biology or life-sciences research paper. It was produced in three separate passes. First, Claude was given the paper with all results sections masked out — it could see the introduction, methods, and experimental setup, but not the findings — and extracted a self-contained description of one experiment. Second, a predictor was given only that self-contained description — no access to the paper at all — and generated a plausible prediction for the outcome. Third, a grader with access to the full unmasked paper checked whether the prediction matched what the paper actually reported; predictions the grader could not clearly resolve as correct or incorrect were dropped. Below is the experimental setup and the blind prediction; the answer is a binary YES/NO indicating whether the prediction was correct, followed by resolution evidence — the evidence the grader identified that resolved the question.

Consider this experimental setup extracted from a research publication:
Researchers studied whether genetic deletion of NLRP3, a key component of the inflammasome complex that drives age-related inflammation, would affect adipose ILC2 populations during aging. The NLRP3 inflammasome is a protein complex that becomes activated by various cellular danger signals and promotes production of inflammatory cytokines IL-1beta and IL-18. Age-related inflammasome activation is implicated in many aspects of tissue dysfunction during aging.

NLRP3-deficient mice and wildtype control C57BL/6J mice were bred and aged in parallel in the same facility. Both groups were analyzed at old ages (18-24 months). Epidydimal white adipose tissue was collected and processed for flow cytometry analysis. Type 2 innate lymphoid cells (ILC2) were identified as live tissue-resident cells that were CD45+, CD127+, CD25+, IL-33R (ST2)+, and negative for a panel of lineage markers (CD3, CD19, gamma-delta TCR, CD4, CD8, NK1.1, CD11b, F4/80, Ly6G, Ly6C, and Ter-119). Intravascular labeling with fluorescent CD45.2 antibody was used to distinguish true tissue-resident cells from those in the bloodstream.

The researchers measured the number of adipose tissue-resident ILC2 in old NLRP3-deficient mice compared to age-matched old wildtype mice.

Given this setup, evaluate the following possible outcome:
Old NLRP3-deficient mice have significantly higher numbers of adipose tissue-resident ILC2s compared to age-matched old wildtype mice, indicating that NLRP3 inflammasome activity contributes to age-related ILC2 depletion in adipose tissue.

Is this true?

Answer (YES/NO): NO